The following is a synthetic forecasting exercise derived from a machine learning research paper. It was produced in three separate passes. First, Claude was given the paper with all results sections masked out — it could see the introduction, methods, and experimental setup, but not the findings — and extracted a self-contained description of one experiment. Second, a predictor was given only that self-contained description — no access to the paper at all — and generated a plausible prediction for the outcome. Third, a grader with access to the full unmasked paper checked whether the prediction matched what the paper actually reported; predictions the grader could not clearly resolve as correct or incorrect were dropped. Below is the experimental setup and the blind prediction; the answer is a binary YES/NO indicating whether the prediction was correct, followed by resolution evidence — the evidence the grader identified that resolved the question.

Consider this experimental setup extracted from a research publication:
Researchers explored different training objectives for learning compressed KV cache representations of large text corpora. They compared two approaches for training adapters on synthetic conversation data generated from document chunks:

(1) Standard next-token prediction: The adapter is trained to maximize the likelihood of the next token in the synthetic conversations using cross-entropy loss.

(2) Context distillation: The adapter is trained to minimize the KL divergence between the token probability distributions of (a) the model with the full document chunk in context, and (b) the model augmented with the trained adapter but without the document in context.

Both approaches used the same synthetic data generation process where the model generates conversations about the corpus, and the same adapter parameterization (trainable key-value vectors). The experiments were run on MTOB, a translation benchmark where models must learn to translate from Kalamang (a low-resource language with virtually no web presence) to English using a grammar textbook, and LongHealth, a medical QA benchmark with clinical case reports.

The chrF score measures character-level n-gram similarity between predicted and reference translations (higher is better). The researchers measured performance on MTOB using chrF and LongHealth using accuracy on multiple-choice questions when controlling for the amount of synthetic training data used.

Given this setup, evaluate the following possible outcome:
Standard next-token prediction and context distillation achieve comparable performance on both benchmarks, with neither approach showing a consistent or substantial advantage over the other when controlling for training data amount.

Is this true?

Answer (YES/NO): NO